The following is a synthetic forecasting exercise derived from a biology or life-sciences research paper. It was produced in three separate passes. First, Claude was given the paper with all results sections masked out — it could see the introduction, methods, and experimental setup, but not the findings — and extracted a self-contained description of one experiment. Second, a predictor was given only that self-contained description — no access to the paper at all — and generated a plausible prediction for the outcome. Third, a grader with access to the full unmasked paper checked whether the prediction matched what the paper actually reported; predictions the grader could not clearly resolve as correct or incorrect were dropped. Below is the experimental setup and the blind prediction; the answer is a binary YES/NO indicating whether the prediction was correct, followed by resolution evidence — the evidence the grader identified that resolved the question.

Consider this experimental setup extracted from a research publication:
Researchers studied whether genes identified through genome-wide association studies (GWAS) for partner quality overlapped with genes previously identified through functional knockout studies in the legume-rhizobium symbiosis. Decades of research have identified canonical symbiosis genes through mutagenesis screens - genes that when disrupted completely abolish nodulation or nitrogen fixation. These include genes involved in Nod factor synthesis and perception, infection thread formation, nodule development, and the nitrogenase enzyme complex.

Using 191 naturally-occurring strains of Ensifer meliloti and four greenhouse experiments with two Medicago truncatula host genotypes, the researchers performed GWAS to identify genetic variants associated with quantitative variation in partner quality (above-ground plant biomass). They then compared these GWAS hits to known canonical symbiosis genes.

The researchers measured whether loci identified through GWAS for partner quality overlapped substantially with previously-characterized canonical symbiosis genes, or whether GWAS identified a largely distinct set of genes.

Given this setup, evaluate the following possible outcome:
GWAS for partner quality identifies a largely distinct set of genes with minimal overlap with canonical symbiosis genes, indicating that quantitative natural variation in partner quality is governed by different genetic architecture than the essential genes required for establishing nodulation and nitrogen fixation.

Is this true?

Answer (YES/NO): YES